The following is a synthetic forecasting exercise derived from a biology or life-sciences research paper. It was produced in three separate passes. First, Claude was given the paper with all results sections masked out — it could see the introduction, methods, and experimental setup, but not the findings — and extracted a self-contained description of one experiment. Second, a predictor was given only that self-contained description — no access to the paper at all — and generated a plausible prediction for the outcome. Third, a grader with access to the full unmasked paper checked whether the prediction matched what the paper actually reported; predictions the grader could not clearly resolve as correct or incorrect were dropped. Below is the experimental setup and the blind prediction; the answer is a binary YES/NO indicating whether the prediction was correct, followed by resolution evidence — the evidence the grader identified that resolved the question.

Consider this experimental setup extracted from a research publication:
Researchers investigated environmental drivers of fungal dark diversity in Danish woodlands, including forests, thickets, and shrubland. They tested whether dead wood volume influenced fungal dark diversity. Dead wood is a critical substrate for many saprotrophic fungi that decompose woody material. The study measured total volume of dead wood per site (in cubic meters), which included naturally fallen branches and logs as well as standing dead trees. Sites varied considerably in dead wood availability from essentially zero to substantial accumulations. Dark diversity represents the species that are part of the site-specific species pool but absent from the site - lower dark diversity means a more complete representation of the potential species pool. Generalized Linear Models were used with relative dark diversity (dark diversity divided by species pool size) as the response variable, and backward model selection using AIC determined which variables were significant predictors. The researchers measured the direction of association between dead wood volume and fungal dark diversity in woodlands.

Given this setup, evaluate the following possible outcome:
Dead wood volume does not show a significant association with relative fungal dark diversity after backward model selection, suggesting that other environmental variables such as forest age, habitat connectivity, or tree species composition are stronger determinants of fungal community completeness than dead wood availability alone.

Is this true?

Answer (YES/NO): NO